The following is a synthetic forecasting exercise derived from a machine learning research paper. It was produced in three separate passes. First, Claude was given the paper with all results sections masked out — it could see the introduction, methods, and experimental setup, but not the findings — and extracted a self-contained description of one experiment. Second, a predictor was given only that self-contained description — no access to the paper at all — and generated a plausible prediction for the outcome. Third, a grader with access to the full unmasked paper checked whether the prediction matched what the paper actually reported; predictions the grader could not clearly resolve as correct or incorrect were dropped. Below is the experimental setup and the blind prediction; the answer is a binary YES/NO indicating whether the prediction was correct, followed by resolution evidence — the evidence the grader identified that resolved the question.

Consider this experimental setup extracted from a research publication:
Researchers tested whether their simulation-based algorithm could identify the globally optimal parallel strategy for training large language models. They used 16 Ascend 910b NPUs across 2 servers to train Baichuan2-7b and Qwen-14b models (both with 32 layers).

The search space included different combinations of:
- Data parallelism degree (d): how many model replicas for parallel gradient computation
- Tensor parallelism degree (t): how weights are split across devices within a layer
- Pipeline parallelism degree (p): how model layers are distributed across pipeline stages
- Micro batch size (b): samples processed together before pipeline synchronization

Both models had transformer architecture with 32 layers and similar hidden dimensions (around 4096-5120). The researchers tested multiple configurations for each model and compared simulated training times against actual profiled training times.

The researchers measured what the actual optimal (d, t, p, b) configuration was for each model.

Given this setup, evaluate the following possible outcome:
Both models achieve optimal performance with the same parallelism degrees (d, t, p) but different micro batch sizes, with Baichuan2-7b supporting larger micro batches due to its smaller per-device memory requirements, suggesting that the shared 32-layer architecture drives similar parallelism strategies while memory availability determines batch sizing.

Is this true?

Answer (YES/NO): NO